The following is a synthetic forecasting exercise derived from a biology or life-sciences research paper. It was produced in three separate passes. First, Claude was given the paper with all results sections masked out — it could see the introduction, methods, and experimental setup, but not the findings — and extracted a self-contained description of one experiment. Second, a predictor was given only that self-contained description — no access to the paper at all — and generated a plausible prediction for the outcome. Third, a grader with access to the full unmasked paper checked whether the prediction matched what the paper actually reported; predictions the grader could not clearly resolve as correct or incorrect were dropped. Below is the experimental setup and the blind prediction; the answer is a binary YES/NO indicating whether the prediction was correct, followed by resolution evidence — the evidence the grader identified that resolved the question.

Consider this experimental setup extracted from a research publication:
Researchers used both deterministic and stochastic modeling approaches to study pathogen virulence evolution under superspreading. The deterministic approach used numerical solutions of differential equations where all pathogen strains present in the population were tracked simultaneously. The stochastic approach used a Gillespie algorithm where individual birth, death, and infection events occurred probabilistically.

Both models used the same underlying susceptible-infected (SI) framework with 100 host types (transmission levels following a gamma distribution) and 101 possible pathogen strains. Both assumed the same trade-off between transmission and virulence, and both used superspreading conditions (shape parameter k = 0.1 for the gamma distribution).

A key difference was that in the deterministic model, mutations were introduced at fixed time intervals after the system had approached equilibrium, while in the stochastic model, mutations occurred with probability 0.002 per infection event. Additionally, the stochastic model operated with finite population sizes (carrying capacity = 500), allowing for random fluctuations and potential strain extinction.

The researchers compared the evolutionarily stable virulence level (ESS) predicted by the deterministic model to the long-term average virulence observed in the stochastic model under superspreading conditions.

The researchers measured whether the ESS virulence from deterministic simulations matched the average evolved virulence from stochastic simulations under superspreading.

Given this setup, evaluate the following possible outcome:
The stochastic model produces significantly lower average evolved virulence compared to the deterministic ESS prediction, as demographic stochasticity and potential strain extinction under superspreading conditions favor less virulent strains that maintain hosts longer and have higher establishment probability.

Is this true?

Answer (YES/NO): NO